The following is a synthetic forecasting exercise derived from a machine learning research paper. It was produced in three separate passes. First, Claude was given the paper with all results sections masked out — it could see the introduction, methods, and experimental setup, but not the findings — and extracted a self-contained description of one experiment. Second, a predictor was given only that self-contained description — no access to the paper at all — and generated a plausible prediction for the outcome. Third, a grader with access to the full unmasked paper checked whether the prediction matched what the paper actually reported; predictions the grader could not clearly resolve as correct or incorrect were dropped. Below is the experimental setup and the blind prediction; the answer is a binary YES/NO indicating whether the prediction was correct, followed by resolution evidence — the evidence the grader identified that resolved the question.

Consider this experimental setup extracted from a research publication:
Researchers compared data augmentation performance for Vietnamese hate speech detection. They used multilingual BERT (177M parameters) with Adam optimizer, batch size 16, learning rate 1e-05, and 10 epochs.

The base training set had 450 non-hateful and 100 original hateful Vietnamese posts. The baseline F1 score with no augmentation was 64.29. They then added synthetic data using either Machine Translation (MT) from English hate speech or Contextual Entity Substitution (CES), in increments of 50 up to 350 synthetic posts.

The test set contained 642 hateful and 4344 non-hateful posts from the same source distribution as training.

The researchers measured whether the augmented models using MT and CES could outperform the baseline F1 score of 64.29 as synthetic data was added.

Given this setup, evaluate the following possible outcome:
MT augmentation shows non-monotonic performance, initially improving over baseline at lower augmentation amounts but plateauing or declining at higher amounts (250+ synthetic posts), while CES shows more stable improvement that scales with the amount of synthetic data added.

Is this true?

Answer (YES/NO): NO